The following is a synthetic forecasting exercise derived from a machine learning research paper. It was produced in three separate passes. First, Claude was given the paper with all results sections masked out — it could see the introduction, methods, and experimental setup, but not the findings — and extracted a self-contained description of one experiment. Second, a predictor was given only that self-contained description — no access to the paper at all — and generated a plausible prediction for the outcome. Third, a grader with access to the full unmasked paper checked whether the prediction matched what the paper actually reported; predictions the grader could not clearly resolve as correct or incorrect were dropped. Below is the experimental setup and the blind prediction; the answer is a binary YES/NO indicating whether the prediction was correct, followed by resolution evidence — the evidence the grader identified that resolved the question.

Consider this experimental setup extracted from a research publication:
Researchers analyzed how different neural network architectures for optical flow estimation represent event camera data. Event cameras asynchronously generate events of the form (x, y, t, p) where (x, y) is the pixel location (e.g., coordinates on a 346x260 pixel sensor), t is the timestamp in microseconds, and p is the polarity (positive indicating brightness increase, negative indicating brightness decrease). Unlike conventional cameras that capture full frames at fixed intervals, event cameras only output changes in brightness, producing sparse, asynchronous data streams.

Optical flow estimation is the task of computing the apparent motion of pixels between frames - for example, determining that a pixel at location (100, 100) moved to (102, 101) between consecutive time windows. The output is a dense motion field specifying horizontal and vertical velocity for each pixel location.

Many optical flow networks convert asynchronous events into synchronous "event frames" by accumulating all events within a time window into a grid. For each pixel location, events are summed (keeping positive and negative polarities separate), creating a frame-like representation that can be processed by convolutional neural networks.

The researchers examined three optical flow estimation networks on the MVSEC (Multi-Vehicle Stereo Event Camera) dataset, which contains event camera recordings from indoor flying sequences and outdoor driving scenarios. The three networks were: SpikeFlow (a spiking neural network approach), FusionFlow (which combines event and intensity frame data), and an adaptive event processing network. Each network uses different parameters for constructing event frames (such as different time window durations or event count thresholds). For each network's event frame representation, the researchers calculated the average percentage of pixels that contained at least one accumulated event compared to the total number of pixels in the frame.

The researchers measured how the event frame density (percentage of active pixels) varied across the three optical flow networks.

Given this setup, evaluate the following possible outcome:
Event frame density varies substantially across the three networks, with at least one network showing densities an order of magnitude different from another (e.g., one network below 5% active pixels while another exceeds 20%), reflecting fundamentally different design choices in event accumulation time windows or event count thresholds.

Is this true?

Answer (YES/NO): YES